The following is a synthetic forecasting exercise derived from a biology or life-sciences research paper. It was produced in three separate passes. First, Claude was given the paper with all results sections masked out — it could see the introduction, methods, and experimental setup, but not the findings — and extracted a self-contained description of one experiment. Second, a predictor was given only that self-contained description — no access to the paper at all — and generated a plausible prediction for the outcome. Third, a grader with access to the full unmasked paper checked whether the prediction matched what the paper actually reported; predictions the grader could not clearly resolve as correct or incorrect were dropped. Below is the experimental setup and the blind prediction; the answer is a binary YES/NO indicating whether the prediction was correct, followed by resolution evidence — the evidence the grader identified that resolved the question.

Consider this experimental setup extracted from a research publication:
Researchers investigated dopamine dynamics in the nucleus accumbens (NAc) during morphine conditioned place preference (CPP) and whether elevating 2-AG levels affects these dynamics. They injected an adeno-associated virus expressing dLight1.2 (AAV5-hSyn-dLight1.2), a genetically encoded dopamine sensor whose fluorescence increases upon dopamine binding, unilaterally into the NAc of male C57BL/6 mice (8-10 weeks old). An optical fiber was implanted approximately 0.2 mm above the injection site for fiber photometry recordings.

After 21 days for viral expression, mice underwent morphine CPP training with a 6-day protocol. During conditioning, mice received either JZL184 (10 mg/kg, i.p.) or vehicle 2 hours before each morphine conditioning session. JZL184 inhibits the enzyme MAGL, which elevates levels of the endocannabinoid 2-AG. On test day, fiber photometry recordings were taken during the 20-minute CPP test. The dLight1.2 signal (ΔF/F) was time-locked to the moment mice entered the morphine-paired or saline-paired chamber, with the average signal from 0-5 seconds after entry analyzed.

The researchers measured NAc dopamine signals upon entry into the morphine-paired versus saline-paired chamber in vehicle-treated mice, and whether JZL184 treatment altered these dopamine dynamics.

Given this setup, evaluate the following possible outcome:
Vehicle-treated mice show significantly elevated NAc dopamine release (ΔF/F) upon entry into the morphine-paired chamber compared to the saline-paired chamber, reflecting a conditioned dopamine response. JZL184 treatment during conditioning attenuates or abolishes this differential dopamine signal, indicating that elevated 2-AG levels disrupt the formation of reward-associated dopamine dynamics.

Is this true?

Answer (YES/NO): YES